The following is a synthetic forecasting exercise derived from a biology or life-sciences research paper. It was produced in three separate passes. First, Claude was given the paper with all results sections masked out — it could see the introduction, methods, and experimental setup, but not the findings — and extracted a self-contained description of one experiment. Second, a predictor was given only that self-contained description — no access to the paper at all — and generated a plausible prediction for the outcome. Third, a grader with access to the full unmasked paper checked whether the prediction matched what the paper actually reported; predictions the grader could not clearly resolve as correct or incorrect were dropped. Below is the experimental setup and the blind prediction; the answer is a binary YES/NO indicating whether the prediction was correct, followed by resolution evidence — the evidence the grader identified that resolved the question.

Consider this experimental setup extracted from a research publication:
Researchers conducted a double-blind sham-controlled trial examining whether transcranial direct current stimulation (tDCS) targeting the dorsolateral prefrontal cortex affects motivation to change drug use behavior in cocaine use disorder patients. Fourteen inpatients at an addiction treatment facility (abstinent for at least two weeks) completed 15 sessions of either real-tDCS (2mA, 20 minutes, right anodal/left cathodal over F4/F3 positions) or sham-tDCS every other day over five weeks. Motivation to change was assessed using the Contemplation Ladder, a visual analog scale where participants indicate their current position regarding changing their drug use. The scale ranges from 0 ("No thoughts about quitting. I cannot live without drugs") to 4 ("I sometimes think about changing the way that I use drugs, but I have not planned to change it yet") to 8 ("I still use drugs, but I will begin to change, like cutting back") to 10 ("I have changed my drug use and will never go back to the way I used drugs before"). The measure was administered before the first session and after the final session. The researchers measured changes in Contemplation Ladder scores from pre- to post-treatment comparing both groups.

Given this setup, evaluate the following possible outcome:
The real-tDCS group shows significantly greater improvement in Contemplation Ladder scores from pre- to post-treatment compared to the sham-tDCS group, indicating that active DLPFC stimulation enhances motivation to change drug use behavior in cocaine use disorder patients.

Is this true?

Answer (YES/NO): YES